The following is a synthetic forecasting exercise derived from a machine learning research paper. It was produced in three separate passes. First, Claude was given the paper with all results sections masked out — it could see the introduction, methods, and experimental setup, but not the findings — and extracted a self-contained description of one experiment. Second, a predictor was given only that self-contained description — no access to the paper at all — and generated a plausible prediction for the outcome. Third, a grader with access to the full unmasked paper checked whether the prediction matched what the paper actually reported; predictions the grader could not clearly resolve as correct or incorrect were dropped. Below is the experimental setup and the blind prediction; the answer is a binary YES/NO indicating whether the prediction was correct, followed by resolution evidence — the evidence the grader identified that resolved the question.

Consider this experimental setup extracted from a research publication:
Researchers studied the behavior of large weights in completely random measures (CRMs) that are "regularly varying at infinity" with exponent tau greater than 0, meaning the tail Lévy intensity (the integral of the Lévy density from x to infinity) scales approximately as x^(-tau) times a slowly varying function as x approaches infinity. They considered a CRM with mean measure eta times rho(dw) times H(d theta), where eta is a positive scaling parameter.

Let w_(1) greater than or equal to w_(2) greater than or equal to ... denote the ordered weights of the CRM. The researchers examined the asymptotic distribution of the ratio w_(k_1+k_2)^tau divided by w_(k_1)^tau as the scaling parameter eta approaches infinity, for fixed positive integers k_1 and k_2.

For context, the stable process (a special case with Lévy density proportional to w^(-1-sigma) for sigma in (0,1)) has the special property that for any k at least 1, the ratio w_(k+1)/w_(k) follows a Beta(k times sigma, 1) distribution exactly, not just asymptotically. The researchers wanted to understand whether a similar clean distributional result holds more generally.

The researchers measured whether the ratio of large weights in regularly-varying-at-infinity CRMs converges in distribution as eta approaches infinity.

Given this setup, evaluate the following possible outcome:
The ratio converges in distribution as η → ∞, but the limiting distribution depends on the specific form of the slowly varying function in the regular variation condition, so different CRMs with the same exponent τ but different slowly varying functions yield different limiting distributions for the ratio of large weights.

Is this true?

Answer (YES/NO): NO